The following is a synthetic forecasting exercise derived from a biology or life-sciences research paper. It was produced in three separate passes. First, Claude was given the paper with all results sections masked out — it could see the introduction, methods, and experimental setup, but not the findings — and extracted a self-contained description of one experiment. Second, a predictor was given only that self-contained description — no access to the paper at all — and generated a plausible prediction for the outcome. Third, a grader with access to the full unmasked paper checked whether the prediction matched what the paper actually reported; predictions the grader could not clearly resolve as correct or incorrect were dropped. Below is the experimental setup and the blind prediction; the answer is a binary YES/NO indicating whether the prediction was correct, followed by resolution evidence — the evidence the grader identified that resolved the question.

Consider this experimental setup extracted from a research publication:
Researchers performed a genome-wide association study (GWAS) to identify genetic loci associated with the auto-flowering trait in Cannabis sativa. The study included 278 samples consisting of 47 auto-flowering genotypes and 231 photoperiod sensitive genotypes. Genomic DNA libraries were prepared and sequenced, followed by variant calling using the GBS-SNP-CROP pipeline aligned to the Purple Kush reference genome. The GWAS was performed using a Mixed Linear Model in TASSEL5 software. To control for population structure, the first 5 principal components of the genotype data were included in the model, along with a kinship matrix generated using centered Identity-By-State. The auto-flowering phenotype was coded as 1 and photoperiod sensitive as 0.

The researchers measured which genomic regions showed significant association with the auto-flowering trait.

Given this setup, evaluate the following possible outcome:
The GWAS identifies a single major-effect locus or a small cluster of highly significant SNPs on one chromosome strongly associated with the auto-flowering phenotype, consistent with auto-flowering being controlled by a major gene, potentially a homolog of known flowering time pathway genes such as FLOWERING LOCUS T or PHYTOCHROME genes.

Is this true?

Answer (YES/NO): YES